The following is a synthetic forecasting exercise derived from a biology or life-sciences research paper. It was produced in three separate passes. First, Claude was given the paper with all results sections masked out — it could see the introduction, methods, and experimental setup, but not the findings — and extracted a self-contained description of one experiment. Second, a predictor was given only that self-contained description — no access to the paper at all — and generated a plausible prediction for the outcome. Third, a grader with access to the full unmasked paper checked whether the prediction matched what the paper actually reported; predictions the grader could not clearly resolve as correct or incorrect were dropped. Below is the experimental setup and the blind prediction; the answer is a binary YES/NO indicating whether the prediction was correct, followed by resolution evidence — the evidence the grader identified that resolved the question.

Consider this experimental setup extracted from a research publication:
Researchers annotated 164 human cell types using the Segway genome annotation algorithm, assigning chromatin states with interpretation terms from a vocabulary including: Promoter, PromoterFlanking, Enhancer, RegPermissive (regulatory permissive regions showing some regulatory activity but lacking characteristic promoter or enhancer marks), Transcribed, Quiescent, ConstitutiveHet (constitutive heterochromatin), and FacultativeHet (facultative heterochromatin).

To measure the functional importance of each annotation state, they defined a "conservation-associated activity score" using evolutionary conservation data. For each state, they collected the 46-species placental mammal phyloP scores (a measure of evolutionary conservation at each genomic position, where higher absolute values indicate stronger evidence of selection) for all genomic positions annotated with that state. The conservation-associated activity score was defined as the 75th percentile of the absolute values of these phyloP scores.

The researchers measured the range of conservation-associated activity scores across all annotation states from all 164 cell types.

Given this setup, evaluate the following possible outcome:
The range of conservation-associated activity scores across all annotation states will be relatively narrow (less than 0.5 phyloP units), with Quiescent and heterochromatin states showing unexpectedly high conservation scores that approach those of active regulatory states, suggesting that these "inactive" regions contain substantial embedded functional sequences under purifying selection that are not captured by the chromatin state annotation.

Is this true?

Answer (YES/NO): NO